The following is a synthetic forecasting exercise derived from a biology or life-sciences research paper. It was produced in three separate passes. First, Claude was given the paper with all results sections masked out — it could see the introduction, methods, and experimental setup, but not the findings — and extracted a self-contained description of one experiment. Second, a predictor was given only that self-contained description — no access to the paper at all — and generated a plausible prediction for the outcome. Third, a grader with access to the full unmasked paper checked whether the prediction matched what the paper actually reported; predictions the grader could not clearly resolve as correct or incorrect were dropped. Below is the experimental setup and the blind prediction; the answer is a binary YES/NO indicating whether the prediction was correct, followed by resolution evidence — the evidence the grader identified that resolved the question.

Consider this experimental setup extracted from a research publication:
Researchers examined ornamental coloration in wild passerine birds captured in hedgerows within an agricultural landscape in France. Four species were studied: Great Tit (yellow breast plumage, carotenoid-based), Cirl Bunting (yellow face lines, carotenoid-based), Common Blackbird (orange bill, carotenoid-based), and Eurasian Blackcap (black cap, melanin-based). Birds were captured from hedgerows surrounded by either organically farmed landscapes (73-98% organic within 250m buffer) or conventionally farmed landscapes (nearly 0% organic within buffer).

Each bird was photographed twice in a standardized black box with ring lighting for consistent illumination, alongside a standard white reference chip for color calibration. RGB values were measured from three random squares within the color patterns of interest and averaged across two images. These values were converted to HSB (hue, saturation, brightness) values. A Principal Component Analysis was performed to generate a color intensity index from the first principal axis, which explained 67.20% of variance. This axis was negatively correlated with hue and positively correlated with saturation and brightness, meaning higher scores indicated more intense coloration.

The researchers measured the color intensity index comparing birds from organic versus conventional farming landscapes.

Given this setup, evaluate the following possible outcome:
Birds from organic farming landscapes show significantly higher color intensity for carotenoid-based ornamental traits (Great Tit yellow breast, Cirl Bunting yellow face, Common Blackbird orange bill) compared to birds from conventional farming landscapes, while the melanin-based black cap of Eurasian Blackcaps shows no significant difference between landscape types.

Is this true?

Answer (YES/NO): NO